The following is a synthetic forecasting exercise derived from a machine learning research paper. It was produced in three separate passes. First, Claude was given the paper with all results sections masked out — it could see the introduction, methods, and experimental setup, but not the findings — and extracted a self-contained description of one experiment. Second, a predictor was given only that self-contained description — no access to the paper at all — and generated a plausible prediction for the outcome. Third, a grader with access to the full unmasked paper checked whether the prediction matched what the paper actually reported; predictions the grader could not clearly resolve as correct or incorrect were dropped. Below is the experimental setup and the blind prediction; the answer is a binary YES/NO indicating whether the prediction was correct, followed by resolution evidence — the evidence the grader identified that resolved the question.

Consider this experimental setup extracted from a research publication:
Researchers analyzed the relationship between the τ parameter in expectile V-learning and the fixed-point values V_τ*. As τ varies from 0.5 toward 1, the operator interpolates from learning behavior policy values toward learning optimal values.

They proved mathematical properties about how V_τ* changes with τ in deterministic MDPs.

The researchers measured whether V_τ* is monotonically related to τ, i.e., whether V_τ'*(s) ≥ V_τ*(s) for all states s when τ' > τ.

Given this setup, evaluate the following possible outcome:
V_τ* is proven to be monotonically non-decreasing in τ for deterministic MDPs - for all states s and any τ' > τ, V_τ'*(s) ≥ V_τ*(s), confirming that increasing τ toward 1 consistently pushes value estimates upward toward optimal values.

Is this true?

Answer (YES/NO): YES